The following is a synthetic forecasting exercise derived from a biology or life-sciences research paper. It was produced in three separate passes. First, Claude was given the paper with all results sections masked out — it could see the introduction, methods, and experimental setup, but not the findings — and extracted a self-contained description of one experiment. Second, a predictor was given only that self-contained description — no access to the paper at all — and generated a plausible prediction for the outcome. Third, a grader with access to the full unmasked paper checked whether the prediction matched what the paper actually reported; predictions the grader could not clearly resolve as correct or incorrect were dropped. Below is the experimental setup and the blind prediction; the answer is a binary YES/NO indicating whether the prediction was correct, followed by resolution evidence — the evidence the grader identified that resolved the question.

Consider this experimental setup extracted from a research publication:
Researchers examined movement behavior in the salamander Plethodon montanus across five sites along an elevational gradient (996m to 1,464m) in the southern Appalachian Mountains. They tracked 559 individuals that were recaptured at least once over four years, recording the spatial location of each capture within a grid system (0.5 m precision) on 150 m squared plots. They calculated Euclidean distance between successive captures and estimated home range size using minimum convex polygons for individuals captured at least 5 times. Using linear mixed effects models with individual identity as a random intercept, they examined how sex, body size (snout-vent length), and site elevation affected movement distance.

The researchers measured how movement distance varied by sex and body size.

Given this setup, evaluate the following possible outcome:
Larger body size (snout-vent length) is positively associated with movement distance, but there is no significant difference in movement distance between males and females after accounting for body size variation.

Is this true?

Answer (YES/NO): NO